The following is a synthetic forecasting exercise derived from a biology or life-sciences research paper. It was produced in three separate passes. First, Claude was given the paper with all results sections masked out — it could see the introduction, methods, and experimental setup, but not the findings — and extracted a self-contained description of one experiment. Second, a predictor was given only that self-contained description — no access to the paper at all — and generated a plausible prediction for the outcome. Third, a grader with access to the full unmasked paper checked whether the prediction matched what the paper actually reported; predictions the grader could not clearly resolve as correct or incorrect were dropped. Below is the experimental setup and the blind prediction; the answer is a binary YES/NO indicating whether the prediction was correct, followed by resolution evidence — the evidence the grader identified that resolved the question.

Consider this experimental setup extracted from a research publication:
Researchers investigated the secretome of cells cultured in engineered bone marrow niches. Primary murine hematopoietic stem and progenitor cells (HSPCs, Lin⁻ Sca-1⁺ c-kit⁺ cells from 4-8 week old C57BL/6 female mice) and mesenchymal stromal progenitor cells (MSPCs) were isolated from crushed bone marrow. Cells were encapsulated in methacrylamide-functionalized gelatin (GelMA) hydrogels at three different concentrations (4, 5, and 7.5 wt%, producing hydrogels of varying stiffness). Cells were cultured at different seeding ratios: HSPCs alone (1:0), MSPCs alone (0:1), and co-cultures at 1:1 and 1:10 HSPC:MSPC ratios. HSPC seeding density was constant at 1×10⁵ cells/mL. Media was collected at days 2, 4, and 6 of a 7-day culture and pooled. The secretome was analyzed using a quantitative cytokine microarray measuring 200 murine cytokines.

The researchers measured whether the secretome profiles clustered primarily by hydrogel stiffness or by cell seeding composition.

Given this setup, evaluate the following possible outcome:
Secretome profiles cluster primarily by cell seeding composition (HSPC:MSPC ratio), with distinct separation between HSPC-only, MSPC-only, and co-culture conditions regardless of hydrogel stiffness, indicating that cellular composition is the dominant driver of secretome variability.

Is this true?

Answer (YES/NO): NO